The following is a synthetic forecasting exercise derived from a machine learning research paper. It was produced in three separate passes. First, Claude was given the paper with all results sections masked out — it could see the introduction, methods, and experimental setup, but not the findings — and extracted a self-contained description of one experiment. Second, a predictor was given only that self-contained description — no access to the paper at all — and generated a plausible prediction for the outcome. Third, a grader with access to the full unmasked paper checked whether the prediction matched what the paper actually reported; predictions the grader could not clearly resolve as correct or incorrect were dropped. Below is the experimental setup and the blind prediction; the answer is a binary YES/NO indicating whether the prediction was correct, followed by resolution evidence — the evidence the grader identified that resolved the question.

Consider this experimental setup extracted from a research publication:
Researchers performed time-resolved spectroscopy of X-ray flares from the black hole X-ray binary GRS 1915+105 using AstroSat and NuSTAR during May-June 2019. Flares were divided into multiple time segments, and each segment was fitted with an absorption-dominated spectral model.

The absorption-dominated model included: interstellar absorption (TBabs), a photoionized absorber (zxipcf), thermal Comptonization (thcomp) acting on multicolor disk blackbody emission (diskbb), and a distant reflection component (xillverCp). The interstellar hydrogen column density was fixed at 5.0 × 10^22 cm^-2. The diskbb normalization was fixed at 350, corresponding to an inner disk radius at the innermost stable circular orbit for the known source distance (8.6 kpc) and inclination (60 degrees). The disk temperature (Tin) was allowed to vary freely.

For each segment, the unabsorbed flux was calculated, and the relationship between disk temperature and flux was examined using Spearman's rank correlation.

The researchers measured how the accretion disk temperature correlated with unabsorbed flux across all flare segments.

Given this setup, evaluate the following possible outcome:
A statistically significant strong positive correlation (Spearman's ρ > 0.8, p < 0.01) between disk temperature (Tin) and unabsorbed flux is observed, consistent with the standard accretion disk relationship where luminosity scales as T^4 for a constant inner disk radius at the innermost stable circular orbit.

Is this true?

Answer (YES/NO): YES